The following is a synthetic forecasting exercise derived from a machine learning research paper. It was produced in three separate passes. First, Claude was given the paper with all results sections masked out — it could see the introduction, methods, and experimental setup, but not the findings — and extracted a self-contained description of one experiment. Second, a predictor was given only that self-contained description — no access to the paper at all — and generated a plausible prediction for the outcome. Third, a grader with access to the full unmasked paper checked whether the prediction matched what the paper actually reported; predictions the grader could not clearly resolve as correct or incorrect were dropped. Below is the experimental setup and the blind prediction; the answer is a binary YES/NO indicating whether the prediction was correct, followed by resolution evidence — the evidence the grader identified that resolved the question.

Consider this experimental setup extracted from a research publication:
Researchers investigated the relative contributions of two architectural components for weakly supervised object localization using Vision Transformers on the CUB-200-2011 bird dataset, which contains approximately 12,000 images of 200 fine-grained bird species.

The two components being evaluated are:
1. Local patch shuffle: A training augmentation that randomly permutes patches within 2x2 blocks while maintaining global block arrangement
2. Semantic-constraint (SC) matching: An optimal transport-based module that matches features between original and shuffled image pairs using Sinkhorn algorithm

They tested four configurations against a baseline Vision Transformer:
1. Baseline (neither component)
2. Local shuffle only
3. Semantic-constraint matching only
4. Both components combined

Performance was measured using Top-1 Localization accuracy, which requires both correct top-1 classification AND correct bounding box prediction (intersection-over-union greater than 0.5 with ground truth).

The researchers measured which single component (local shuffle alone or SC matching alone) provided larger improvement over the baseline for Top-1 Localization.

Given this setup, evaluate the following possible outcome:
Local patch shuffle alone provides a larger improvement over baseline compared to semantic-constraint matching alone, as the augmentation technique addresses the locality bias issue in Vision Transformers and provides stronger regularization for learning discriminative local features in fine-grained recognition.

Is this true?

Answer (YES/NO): YES